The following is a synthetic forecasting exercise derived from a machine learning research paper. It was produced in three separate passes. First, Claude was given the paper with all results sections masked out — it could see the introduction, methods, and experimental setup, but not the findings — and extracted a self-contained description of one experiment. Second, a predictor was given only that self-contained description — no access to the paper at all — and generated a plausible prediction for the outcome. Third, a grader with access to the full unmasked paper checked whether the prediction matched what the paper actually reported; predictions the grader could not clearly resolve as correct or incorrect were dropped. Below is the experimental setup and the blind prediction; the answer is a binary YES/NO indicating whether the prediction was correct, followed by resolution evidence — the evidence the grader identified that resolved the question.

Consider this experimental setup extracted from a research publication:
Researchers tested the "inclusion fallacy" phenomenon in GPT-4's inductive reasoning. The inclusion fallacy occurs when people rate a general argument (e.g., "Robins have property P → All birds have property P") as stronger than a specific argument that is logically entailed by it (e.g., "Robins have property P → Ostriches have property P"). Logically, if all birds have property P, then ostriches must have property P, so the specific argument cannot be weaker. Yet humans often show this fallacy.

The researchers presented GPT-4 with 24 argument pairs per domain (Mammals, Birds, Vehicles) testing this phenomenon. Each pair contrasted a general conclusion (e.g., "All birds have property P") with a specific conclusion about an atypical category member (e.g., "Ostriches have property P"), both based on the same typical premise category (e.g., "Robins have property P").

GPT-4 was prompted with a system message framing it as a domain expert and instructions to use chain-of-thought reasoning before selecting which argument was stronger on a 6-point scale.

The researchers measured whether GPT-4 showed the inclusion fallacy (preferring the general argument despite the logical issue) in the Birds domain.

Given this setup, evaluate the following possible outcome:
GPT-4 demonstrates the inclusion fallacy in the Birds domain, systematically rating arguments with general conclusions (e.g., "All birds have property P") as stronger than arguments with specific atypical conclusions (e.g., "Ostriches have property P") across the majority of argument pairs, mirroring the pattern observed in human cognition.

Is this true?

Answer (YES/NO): NO